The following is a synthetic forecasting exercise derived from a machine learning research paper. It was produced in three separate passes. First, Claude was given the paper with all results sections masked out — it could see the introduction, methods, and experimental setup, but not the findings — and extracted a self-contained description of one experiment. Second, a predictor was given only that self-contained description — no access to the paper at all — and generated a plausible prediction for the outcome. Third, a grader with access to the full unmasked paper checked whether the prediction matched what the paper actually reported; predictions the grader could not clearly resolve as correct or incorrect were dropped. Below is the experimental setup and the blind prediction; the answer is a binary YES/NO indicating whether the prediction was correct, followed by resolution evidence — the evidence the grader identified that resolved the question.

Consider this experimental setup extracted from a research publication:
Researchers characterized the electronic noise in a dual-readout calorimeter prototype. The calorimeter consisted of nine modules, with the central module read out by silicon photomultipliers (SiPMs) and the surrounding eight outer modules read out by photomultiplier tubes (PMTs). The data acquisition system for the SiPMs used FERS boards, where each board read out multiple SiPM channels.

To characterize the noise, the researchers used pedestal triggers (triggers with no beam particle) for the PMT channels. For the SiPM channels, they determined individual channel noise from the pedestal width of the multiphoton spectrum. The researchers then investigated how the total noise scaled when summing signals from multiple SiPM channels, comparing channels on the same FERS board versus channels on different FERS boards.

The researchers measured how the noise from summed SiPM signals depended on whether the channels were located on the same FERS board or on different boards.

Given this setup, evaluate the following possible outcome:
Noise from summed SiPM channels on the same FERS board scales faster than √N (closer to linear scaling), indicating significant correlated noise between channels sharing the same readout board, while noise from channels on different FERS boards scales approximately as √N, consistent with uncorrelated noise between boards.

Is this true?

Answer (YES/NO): NO